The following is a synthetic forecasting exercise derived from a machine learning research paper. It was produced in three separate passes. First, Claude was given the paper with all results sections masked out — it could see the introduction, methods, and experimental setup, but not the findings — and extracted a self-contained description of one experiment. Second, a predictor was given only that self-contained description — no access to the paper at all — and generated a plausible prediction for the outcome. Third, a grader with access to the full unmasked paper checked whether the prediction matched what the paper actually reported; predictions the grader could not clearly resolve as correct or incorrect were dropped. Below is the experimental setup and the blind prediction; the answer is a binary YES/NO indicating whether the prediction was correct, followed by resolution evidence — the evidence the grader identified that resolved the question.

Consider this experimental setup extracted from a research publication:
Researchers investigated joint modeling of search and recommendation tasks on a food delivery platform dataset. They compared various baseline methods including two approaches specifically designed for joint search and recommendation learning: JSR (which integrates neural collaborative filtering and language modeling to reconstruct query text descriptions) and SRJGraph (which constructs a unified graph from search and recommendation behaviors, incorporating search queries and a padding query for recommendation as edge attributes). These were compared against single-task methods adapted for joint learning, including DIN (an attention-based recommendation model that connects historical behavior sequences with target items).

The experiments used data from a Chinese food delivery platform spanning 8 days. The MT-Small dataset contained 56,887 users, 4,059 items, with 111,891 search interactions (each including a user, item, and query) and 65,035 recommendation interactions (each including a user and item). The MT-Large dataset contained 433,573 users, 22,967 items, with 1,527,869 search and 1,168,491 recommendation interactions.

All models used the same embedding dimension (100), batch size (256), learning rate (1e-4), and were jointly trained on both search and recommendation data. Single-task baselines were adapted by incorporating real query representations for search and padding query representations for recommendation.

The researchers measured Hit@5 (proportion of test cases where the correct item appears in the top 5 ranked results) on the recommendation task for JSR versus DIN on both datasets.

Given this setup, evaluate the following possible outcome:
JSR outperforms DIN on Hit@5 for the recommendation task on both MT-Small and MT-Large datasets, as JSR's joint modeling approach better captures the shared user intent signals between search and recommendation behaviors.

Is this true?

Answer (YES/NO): NO